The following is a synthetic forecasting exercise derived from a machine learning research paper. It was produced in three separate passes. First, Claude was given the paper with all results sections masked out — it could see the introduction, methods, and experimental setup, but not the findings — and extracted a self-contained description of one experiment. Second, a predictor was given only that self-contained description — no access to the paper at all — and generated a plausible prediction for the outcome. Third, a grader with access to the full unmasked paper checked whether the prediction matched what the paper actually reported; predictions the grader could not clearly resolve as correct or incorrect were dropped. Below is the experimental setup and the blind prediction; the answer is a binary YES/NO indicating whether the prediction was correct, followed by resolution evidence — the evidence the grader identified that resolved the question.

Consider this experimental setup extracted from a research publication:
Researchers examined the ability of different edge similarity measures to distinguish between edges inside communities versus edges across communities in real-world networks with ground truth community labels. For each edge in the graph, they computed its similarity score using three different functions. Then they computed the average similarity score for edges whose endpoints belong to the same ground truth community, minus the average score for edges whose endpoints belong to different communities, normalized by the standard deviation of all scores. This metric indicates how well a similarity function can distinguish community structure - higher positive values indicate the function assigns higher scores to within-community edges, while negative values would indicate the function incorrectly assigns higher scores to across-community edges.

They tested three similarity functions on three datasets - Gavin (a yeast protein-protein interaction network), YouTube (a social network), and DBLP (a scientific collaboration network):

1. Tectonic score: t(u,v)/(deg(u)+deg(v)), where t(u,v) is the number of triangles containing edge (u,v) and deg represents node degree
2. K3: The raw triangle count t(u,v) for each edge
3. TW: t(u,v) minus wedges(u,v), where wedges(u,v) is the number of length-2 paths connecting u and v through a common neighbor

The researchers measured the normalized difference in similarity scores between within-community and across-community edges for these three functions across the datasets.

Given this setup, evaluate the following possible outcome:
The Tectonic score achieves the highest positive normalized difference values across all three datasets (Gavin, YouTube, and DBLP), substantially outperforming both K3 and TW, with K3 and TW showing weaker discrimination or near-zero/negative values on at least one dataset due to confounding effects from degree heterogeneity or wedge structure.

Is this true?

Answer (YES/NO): NO